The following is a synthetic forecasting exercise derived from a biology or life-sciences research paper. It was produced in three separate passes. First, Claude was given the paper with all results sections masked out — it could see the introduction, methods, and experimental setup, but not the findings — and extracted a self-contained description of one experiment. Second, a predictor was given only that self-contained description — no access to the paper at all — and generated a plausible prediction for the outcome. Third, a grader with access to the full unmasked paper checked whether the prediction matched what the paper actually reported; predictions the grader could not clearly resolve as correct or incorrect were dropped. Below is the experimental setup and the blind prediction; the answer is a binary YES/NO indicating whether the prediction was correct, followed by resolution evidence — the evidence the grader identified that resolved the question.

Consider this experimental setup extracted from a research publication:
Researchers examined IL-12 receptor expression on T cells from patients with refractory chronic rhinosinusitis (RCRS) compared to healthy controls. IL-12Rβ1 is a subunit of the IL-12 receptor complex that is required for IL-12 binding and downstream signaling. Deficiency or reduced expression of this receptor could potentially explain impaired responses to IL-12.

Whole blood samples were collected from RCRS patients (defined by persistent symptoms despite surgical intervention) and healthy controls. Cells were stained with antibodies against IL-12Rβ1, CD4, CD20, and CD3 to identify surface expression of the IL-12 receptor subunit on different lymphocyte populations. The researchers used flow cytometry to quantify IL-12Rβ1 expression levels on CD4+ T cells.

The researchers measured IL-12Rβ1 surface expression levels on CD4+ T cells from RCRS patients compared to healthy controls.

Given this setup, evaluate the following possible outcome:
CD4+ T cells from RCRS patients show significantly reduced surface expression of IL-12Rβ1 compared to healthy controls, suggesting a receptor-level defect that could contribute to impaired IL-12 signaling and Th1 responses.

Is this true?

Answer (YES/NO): NO